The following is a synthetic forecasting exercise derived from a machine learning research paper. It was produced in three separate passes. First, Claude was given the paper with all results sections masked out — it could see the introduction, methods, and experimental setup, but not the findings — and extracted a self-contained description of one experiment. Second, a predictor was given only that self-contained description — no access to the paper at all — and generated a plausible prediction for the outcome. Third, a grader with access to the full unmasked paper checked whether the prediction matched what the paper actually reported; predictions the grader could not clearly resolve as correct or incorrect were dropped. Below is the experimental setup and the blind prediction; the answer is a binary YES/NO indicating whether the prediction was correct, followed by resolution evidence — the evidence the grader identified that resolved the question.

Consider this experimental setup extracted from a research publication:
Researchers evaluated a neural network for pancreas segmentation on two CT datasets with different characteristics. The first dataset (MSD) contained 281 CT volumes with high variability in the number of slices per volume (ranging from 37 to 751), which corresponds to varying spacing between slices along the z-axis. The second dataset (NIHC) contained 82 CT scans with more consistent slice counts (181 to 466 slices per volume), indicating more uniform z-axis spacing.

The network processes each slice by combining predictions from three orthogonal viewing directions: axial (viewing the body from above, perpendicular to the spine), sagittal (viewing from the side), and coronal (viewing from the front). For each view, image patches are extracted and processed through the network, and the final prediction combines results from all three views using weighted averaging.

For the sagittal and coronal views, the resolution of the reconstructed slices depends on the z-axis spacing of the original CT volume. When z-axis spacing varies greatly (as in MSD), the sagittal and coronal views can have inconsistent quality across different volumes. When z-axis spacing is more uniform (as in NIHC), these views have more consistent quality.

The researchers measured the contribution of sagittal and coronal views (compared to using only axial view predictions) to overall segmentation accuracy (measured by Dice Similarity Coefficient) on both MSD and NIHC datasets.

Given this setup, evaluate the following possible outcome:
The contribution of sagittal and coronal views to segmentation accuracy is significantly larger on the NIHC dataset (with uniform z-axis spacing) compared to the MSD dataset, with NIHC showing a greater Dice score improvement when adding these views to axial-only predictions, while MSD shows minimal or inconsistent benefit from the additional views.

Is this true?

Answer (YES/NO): YES